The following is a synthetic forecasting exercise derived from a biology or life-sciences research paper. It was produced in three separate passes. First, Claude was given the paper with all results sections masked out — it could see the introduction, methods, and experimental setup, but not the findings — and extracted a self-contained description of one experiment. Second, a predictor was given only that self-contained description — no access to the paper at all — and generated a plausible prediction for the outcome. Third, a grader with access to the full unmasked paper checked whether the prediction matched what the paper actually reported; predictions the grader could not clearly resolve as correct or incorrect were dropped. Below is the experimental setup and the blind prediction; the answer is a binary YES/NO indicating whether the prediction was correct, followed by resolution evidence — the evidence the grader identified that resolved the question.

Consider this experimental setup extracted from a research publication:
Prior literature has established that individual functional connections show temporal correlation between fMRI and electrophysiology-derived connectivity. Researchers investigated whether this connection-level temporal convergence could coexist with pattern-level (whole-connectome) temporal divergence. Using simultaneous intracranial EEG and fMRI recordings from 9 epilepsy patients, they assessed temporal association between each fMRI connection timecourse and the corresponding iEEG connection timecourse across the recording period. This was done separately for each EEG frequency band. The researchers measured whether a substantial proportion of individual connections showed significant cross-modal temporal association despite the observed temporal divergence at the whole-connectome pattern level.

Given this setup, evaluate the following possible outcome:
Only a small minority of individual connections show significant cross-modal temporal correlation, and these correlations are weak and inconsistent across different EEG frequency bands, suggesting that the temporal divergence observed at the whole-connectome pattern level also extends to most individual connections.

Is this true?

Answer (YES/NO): NO